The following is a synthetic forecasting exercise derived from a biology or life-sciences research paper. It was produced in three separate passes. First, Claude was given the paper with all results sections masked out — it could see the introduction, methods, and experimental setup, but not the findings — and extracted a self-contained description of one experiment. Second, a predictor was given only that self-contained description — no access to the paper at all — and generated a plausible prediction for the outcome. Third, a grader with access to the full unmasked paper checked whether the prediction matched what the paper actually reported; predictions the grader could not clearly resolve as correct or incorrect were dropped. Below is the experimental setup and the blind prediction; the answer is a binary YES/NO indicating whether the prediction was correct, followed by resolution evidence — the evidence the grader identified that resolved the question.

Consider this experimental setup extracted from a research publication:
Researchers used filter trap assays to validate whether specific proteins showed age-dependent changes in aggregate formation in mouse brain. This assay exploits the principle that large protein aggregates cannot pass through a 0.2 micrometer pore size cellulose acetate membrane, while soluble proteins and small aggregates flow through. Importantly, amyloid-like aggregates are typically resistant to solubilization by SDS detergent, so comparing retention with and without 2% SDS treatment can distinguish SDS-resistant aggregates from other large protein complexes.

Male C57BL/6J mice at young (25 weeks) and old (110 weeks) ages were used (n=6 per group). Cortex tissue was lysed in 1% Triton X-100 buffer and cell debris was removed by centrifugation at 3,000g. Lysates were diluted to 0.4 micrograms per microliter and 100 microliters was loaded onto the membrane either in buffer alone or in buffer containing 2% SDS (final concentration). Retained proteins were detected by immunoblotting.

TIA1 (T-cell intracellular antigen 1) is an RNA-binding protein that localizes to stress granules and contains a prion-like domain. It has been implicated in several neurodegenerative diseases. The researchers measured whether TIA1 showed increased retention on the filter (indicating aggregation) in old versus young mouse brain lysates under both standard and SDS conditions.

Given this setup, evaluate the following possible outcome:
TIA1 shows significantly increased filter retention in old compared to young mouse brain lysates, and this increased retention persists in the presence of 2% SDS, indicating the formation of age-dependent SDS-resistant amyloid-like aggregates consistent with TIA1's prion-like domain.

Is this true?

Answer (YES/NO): NO